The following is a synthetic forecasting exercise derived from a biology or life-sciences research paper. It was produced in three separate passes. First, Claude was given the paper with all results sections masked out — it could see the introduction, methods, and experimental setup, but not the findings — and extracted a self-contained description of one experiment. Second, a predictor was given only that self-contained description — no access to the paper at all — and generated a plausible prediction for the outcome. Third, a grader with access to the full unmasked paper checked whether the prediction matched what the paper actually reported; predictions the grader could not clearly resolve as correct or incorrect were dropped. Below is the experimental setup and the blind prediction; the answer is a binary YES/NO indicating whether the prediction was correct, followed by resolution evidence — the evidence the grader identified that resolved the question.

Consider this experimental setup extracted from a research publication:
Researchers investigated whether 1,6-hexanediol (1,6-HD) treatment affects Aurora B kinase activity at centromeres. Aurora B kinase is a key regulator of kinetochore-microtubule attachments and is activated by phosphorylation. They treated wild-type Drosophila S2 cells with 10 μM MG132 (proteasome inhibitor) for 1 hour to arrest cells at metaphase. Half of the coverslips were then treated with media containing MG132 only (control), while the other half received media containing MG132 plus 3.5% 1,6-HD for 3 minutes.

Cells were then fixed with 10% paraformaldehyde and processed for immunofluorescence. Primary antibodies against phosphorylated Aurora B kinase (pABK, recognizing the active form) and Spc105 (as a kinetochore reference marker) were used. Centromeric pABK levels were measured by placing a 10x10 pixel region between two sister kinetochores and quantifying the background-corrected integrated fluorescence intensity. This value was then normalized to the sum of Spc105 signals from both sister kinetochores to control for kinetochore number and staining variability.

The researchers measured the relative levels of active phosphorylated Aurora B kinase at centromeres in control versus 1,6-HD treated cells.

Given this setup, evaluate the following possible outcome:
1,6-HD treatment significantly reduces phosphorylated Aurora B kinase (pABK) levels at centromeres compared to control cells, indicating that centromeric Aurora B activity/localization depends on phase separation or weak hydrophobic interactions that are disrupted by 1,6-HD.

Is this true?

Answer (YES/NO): NO